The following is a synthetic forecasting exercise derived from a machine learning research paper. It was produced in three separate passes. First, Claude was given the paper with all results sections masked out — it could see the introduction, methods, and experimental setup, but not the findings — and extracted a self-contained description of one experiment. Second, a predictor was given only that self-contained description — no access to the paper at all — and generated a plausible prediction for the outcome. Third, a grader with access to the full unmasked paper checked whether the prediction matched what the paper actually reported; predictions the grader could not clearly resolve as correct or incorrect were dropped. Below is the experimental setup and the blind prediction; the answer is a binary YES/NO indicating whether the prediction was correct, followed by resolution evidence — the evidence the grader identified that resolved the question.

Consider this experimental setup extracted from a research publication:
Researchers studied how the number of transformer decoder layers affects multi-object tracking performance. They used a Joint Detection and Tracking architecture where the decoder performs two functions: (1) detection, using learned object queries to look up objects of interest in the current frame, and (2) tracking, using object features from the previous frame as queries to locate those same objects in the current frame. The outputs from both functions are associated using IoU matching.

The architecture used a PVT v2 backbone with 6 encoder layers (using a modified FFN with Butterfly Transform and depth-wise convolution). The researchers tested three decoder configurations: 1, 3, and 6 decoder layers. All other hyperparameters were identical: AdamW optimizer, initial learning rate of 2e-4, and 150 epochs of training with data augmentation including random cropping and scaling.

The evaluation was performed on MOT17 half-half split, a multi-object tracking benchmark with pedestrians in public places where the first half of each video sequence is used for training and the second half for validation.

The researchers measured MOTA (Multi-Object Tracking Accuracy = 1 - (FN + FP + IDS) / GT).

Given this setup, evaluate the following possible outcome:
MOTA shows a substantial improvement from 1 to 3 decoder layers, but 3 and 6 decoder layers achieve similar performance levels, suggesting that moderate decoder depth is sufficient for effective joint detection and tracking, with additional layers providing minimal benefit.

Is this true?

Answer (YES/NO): NO